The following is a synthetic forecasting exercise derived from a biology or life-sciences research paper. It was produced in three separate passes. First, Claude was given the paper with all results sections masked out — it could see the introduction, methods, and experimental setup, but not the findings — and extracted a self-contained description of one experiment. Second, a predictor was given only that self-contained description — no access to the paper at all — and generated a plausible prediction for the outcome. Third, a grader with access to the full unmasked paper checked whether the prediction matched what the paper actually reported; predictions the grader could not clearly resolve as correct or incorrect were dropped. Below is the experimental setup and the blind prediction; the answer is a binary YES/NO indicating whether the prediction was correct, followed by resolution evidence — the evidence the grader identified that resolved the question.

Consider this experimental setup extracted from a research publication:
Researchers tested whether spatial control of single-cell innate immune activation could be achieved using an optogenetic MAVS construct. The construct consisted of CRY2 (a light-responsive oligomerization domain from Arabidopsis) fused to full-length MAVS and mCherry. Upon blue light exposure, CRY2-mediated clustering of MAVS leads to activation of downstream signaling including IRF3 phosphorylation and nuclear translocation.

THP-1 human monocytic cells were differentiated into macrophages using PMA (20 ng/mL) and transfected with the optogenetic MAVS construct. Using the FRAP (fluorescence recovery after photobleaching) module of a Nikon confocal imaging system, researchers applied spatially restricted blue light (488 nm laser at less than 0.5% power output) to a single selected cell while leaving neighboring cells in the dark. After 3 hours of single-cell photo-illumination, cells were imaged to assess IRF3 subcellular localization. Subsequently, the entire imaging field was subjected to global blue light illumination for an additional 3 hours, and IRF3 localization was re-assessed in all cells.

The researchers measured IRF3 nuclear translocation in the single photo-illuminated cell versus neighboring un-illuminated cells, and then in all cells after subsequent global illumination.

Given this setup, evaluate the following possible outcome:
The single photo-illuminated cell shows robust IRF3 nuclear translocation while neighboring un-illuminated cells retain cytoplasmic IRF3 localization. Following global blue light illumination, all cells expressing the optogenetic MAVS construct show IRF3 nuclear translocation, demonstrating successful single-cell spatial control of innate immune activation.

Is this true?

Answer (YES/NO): YES